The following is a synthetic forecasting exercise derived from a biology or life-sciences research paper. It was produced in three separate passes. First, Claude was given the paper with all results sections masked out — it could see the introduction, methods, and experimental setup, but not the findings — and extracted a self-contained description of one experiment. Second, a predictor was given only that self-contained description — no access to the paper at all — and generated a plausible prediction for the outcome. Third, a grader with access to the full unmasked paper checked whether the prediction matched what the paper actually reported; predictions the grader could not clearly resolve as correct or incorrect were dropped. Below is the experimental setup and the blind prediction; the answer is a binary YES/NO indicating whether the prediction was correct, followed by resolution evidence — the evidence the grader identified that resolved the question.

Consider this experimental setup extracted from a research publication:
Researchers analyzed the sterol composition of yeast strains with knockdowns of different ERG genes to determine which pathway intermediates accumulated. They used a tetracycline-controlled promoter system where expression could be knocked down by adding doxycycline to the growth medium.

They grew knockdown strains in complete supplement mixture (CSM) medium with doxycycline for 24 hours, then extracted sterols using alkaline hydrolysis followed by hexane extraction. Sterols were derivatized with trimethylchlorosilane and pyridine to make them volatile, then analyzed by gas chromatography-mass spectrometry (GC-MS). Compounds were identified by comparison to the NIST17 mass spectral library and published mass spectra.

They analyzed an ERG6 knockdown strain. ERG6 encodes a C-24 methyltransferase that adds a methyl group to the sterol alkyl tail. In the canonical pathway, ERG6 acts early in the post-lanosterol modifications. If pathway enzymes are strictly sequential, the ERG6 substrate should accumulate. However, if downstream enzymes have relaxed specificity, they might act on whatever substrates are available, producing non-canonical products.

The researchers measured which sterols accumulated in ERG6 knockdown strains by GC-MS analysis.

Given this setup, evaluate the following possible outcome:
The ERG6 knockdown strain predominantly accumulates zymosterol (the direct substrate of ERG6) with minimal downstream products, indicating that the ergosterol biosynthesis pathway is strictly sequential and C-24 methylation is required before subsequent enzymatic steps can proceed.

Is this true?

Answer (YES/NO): YES